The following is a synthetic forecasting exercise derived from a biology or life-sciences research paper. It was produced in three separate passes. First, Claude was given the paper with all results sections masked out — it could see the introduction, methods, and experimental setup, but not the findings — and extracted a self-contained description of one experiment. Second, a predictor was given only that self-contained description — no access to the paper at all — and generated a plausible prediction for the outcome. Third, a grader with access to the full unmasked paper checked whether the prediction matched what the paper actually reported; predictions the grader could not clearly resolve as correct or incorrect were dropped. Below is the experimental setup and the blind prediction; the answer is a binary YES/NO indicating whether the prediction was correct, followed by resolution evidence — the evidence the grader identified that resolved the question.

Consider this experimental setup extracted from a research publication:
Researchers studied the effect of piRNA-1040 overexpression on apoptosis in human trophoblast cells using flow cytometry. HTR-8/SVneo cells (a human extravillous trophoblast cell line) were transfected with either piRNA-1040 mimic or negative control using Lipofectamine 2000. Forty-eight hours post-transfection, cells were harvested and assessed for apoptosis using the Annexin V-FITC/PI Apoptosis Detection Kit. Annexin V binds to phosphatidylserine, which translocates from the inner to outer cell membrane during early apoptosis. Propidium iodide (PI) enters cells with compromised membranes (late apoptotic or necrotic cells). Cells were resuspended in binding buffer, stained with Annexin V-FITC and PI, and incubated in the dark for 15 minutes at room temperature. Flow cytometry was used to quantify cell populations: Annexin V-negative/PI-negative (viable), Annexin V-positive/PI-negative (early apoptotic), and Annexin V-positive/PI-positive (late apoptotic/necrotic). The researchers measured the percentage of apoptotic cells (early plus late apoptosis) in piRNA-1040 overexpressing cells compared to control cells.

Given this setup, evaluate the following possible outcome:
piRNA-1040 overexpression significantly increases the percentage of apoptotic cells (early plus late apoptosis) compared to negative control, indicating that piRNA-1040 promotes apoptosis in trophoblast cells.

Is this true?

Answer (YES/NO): YES